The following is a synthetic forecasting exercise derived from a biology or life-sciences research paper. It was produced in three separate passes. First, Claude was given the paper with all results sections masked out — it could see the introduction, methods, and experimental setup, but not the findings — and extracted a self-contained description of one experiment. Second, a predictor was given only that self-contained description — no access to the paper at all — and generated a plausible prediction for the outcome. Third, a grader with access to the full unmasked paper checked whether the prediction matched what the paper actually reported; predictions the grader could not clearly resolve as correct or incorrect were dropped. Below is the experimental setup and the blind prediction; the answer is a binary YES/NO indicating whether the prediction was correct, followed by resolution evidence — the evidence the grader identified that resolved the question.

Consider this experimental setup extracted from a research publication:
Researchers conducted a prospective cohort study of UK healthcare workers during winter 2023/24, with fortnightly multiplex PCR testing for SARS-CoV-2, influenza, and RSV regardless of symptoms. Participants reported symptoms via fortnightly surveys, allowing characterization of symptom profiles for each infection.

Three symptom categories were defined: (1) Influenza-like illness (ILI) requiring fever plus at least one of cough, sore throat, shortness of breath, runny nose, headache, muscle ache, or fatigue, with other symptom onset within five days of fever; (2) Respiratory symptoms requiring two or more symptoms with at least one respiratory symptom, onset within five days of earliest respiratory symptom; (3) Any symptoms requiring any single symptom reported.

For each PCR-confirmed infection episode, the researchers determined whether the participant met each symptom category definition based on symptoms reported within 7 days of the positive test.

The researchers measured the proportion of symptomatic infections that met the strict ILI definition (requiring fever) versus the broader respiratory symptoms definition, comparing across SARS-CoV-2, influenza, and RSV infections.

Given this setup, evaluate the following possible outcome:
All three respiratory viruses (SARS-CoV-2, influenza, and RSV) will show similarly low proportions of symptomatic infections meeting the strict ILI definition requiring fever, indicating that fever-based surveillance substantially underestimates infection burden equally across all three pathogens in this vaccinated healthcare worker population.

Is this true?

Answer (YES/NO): NO